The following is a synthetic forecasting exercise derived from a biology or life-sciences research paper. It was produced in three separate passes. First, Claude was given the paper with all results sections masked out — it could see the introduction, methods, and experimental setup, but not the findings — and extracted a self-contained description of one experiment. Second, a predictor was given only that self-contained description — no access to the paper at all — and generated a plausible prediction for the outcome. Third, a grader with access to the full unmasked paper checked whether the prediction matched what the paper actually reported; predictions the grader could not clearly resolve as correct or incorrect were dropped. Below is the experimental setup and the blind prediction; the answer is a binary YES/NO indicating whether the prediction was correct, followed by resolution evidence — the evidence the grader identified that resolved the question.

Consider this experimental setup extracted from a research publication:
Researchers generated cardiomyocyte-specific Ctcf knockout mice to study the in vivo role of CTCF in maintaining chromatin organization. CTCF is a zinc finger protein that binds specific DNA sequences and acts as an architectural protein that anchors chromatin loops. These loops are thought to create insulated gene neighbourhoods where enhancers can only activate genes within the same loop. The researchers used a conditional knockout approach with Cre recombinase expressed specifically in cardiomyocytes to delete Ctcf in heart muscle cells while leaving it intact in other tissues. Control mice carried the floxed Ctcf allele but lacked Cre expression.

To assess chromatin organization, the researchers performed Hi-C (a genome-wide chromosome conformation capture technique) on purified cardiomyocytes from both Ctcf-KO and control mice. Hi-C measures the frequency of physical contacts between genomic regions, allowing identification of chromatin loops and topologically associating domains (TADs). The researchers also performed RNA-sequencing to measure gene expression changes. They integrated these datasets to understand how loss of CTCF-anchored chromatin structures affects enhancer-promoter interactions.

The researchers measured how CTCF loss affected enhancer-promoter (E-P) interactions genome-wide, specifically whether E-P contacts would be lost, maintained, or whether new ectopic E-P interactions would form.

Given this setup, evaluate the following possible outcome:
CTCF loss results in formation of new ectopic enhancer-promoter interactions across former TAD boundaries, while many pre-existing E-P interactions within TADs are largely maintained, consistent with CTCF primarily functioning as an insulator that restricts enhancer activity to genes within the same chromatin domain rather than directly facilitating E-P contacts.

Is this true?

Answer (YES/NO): NO